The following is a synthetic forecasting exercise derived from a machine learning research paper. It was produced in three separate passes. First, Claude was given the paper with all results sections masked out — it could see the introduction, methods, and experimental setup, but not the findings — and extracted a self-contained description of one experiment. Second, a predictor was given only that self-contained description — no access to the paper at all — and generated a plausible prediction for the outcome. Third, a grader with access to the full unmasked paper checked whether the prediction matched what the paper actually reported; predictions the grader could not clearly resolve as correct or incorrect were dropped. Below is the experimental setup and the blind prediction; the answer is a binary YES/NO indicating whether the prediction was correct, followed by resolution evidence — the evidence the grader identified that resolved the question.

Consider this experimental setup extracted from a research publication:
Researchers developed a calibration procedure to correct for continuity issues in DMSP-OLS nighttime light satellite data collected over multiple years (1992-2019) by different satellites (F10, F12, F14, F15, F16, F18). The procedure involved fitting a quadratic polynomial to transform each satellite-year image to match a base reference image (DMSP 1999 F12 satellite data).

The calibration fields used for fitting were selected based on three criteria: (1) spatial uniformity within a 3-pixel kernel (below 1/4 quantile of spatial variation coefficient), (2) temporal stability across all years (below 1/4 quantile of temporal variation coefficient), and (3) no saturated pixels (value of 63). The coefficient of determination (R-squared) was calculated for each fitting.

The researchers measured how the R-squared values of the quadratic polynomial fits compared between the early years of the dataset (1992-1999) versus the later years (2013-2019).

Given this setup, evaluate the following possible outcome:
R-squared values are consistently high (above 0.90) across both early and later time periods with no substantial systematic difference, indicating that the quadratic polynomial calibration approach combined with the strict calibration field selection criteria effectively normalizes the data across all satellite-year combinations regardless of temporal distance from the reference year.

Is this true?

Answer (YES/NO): NO